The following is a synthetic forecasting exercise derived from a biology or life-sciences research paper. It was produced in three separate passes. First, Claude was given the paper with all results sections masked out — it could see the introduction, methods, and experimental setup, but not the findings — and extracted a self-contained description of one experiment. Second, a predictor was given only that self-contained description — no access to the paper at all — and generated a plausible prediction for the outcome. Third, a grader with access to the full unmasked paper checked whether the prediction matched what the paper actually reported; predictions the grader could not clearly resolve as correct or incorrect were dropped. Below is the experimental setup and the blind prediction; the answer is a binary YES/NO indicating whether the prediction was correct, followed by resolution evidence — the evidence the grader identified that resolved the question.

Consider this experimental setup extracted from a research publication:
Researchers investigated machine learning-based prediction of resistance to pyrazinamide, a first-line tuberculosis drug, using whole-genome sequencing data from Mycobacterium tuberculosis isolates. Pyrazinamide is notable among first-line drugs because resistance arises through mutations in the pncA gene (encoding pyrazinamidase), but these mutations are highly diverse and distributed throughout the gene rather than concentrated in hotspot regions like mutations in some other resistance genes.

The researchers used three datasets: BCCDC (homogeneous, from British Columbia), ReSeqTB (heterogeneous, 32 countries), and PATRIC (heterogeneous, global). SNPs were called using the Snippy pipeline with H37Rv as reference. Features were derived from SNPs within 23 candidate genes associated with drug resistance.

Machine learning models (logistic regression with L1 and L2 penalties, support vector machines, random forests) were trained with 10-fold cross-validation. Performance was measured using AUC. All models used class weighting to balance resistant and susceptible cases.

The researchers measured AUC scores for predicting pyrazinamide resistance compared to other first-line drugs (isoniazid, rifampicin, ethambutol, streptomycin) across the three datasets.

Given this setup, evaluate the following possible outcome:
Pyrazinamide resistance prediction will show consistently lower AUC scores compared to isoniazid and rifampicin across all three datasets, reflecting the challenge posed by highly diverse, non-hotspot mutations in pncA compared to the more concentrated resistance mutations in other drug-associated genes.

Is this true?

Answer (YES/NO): NO